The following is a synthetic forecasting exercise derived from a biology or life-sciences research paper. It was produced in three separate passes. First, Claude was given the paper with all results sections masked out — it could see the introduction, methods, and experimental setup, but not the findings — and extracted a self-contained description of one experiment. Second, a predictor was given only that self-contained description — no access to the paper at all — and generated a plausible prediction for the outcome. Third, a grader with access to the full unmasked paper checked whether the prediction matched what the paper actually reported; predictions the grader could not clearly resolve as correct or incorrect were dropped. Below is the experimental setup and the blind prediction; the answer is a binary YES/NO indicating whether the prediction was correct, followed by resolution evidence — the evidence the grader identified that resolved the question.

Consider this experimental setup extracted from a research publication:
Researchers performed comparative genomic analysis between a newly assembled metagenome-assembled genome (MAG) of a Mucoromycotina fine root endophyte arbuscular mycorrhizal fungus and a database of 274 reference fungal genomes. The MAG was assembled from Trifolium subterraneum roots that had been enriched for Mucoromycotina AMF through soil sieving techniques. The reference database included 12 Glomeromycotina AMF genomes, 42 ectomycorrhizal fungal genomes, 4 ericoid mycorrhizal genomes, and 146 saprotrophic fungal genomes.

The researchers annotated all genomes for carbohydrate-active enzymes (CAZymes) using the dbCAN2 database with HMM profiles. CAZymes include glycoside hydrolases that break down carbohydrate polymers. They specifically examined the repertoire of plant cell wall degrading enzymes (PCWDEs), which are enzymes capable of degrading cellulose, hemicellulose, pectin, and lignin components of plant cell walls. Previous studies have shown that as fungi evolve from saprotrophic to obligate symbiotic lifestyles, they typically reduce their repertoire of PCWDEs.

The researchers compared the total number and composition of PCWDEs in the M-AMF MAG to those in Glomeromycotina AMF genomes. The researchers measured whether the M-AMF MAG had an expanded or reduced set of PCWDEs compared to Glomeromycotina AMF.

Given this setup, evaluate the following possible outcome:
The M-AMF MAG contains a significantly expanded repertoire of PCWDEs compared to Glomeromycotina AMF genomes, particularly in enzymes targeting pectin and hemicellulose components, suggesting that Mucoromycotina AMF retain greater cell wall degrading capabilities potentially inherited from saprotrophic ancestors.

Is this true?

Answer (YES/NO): NO